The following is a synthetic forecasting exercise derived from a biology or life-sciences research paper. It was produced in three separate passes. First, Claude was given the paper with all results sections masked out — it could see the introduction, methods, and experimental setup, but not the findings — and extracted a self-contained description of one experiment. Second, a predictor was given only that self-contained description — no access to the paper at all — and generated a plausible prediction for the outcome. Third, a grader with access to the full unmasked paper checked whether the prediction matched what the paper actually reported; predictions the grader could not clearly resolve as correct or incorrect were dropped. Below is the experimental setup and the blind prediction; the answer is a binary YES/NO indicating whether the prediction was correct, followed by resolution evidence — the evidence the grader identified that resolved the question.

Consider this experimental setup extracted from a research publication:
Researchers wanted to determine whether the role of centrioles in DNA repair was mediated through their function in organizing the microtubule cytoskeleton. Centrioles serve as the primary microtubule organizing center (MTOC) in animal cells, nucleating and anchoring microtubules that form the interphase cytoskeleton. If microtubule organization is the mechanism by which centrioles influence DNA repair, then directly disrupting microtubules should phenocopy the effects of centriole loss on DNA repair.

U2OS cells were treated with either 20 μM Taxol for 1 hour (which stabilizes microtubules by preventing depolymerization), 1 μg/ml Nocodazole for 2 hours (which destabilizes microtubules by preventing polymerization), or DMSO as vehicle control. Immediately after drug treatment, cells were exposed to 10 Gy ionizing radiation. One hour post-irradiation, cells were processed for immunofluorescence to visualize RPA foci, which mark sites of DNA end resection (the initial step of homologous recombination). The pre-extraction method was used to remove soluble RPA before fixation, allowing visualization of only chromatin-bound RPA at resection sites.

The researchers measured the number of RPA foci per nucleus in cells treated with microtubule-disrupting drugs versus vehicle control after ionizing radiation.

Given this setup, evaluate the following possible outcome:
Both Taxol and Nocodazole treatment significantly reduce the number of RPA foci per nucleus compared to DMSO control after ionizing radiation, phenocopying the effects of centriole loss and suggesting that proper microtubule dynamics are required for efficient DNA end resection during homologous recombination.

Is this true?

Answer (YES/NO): NO